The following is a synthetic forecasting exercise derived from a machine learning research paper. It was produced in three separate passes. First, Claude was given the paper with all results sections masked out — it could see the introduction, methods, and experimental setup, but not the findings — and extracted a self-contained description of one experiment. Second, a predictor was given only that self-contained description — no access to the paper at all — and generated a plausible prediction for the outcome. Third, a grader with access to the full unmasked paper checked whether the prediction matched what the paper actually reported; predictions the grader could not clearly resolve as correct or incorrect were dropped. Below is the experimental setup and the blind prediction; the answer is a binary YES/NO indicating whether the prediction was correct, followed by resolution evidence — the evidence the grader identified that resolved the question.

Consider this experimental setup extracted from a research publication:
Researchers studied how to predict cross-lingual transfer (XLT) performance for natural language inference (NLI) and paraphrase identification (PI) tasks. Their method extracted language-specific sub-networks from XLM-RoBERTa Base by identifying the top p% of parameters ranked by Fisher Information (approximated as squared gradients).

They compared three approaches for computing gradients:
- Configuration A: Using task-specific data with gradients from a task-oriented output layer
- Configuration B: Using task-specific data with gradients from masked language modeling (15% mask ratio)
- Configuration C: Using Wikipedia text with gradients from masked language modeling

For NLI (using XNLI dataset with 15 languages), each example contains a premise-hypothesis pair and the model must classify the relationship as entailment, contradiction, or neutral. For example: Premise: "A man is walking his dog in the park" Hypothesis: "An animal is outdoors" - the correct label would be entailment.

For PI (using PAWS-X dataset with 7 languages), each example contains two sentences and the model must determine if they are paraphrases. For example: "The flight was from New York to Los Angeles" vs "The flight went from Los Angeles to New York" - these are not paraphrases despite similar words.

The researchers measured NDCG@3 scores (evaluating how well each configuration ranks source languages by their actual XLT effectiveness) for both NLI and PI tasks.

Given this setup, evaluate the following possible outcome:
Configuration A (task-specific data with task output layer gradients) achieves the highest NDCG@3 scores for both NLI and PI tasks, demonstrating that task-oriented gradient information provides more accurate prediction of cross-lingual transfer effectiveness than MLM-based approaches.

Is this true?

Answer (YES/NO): NO